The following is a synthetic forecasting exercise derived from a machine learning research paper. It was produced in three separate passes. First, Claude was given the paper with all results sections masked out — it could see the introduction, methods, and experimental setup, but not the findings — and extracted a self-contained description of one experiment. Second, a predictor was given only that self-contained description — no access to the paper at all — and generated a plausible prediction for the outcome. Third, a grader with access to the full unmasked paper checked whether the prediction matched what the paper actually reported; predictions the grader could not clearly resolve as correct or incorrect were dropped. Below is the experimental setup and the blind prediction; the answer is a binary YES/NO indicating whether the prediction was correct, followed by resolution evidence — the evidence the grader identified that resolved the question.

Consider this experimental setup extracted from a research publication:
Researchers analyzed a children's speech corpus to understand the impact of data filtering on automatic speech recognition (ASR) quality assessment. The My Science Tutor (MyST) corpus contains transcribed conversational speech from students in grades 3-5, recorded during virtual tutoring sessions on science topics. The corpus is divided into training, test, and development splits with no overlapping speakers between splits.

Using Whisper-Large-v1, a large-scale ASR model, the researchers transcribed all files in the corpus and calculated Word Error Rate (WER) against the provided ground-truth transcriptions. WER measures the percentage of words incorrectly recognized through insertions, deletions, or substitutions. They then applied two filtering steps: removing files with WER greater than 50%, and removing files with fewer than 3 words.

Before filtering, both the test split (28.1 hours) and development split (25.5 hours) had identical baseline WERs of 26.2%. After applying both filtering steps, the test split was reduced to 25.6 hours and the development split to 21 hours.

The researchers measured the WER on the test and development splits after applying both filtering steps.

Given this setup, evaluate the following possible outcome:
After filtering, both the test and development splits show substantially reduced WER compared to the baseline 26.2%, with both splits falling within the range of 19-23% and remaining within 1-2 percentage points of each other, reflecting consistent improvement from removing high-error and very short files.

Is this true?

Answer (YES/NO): NO